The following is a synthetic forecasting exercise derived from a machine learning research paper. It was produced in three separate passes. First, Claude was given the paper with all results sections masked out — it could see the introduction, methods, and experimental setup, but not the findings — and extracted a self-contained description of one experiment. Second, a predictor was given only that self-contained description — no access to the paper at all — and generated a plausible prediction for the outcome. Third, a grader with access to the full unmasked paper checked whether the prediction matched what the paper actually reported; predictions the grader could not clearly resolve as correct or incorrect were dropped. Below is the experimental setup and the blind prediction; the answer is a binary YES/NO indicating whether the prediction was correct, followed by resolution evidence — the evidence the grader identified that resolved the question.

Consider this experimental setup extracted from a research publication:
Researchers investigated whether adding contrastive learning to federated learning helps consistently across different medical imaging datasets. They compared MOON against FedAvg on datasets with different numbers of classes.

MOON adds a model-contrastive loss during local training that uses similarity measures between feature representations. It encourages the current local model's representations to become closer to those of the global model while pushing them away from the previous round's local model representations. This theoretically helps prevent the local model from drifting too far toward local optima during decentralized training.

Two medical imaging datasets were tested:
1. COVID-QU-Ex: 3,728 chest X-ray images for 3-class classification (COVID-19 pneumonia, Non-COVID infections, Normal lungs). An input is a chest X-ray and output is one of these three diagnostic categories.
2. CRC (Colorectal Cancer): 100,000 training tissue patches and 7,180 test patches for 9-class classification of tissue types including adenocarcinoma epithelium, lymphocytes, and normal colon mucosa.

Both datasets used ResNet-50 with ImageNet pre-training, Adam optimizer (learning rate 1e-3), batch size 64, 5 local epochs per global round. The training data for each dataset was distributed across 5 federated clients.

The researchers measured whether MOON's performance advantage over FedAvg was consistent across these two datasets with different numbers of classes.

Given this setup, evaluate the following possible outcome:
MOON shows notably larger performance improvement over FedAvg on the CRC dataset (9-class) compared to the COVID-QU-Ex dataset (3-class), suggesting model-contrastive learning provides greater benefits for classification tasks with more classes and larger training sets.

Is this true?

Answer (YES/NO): YES